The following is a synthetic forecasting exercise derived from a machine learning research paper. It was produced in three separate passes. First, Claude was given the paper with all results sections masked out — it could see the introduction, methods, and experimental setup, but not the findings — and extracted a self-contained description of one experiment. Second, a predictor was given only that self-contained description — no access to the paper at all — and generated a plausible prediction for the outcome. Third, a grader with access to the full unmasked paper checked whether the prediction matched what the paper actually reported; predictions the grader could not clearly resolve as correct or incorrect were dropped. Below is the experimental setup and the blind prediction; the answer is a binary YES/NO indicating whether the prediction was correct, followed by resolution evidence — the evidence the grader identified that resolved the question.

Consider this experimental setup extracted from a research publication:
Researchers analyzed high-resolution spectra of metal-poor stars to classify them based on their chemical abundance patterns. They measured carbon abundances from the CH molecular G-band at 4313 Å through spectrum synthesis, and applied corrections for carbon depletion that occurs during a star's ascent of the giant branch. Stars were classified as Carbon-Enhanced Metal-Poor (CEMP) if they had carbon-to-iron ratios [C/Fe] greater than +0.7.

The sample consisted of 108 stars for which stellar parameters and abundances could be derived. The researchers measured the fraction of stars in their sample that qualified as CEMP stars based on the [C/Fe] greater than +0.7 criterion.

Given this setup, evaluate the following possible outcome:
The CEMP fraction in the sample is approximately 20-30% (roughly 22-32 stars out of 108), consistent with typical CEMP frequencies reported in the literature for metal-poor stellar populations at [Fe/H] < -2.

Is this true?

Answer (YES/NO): NO